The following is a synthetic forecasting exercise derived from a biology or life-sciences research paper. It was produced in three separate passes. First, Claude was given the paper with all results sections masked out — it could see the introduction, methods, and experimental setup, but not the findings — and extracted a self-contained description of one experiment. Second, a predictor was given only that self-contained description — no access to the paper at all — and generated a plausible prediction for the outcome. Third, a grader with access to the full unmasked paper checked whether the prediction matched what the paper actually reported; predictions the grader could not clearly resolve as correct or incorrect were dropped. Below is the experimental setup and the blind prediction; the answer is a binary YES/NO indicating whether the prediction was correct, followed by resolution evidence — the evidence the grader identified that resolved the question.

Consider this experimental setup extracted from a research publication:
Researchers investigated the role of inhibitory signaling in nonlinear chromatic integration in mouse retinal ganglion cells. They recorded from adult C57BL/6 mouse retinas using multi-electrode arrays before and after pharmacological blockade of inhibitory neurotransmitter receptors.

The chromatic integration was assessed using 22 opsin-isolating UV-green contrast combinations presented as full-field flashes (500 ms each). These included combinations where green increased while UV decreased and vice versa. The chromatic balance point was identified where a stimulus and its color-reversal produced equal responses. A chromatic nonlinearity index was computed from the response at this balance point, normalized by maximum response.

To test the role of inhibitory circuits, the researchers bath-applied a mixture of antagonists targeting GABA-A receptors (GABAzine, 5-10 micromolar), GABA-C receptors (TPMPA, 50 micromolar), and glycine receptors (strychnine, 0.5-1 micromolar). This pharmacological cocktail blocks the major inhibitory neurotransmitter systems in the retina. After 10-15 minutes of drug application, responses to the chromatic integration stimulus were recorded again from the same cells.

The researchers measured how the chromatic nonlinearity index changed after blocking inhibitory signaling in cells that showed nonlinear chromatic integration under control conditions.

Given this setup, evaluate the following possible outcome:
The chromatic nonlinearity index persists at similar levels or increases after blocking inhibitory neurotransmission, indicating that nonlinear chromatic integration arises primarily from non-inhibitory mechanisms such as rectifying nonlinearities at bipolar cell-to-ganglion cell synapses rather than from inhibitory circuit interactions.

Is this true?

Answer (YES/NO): NO